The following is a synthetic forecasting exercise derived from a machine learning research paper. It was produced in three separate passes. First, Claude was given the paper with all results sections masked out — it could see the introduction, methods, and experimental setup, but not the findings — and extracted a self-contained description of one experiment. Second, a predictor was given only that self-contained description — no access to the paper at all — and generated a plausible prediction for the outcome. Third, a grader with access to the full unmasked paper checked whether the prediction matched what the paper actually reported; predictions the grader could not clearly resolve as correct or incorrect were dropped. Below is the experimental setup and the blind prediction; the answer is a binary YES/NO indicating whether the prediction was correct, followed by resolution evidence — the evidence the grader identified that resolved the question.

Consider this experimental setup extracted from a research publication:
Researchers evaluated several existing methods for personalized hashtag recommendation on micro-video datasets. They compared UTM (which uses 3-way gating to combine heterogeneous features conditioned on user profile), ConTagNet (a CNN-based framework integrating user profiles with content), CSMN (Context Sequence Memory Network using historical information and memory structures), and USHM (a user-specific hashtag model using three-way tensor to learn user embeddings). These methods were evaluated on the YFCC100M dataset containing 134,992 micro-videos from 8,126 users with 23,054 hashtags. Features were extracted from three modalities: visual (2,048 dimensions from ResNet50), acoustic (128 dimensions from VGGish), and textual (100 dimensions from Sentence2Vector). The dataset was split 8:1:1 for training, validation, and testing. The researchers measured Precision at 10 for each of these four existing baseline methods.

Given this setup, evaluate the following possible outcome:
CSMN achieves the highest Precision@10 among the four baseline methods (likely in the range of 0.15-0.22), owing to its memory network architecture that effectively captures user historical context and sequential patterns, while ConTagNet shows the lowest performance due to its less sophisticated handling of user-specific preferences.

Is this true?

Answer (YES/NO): NO